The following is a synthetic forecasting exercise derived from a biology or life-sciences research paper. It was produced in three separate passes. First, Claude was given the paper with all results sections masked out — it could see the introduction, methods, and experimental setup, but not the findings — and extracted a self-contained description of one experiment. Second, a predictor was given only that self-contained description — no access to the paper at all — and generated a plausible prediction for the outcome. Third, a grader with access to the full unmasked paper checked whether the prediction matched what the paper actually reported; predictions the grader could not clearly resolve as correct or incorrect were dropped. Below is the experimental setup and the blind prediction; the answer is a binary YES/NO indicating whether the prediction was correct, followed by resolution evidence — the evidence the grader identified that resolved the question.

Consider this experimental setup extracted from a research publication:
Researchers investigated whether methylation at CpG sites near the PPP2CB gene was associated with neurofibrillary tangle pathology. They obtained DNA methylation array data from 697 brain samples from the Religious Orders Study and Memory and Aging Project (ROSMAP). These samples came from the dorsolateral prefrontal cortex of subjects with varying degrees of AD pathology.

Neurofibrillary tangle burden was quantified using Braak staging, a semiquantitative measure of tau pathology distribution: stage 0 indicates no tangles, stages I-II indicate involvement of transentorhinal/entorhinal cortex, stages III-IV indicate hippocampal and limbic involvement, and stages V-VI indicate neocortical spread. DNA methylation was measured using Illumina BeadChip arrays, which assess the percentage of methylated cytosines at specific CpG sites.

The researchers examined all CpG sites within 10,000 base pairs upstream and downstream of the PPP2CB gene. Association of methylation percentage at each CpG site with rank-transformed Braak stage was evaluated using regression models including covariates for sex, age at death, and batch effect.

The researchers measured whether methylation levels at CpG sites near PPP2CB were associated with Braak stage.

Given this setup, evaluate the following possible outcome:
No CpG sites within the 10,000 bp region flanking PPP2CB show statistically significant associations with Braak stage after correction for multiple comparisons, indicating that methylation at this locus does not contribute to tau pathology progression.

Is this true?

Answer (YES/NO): YES